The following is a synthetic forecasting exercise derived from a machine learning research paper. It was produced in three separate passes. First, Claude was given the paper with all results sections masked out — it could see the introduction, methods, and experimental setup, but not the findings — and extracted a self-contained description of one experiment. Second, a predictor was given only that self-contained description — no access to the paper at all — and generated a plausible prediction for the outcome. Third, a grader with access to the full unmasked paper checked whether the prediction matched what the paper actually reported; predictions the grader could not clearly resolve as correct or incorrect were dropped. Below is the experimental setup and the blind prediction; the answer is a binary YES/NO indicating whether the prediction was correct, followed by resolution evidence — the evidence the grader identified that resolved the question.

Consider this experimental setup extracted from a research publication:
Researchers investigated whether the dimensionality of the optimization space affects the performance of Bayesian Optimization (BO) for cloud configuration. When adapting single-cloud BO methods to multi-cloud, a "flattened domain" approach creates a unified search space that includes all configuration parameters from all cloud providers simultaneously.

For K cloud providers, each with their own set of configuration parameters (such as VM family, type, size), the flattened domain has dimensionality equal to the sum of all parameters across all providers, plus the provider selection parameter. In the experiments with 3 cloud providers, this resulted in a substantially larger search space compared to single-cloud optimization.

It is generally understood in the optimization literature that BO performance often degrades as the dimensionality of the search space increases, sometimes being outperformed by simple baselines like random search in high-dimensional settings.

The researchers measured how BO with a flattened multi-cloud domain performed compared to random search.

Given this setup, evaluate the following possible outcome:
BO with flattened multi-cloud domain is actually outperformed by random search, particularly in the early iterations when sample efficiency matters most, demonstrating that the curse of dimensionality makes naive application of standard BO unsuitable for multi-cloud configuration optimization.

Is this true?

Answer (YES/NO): NO